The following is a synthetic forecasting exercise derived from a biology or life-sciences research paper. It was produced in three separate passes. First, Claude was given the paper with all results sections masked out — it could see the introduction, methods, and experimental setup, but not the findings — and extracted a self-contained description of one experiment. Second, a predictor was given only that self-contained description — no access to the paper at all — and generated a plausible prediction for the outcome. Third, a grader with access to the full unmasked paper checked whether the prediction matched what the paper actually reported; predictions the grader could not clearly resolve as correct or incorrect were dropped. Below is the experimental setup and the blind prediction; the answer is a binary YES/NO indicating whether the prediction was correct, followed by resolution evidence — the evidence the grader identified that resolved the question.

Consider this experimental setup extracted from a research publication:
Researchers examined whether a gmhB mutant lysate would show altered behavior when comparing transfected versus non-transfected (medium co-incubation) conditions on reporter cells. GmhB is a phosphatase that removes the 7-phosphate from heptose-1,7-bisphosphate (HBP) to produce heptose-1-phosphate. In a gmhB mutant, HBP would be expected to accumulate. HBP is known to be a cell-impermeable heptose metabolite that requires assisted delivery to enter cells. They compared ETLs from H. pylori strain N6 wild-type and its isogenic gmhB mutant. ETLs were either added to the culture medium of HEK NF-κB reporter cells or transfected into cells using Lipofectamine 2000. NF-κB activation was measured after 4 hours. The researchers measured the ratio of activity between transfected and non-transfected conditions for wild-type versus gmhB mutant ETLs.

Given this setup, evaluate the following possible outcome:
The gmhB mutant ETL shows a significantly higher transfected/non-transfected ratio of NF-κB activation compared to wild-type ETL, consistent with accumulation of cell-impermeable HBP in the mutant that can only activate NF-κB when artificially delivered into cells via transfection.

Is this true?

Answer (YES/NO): YES